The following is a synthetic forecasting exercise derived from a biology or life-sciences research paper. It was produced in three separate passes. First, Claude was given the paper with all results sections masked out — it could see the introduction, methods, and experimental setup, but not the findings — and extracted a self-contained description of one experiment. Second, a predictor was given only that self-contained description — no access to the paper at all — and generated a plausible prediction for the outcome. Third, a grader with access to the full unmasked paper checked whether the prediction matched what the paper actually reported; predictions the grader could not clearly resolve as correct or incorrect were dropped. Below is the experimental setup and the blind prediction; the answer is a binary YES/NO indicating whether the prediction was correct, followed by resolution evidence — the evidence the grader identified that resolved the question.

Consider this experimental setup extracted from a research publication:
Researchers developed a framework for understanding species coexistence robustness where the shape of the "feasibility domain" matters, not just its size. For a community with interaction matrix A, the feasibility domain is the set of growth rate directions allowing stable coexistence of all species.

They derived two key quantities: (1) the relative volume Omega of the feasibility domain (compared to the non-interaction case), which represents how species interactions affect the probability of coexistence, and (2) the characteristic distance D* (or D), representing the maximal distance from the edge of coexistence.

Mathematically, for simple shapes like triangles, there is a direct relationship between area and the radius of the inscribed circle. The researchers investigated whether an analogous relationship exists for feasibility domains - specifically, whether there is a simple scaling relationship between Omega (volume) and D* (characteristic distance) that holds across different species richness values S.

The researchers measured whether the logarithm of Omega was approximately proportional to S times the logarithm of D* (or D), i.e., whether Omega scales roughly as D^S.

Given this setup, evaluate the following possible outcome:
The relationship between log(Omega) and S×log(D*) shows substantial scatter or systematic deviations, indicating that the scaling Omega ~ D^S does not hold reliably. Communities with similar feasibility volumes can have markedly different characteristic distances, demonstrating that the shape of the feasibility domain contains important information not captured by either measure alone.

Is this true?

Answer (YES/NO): NO